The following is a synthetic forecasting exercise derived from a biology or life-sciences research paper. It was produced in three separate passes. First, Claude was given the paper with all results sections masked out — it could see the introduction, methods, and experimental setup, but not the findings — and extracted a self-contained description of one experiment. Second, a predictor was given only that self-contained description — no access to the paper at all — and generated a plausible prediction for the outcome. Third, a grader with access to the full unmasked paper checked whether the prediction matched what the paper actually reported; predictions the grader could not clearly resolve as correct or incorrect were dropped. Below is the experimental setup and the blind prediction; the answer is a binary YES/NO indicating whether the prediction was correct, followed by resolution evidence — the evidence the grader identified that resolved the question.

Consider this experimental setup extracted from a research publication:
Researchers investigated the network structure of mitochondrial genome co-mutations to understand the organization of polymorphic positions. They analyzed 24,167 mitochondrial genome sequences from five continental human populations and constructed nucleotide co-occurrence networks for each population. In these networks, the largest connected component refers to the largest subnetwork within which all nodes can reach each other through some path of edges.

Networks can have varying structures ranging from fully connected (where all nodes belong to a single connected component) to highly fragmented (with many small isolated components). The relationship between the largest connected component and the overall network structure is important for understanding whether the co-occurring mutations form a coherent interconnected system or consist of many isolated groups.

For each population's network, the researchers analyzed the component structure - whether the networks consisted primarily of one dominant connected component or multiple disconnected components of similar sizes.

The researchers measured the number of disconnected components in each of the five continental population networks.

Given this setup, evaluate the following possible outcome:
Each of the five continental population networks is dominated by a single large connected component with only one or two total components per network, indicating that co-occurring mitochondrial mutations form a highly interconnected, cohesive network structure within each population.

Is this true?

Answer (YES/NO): NO